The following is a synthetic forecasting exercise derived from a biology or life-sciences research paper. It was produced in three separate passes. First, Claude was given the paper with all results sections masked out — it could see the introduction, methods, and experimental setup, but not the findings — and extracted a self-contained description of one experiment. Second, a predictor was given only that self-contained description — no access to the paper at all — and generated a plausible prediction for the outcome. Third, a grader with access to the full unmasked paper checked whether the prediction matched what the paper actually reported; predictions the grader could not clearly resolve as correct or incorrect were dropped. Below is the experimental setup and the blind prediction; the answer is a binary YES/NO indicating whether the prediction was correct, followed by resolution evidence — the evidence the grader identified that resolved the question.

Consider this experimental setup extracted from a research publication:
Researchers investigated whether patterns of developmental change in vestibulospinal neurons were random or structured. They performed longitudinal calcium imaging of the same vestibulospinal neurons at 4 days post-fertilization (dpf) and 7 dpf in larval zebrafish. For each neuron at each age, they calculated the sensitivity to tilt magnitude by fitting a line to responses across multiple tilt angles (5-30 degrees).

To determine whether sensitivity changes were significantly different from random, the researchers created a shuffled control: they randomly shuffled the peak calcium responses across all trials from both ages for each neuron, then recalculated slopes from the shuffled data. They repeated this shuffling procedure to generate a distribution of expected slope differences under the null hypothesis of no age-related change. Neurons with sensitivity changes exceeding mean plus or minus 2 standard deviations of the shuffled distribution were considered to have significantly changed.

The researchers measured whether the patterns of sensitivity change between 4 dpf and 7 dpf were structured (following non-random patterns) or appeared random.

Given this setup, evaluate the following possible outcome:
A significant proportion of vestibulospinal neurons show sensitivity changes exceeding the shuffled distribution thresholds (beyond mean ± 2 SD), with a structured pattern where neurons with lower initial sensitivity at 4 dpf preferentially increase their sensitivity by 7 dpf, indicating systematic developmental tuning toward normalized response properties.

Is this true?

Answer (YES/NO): NO